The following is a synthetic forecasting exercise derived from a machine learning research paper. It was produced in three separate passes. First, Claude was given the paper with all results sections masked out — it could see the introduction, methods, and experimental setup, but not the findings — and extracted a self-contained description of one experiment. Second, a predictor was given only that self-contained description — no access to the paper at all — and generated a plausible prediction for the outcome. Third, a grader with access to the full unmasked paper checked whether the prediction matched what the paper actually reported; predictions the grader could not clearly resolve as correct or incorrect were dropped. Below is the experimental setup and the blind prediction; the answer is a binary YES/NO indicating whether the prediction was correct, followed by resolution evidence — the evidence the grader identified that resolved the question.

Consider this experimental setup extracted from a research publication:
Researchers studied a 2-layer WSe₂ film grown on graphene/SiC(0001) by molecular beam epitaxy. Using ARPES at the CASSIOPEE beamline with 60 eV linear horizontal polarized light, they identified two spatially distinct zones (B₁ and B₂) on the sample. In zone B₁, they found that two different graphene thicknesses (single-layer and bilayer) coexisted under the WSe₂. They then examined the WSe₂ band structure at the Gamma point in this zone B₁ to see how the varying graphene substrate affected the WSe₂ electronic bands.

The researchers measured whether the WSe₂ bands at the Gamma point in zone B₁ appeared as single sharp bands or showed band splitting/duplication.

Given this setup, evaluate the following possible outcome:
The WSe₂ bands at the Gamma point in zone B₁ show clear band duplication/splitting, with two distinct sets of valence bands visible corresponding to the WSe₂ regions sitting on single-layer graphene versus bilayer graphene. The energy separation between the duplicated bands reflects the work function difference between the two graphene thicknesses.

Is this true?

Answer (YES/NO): YES